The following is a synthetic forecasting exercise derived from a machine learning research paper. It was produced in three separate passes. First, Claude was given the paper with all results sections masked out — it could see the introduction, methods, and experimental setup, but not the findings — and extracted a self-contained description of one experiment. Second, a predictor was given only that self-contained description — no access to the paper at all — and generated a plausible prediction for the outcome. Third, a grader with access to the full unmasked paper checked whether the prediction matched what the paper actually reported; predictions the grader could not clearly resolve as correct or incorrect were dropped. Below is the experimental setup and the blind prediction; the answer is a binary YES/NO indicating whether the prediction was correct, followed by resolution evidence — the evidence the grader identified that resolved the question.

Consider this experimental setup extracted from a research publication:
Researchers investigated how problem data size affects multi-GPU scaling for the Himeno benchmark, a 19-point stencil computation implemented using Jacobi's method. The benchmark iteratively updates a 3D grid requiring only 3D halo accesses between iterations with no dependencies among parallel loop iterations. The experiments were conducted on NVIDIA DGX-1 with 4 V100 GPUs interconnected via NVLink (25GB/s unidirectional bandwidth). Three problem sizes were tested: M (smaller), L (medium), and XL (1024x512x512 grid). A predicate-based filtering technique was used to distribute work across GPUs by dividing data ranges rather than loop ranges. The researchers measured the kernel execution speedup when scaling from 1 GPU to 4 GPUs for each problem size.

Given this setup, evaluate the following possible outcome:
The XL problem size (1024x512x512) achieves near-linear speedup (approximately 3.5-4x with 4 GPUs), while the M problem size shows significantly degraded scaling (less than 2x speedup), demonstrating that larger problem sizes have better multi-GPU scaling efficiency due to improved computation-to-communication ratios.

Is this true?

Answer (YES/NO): YES